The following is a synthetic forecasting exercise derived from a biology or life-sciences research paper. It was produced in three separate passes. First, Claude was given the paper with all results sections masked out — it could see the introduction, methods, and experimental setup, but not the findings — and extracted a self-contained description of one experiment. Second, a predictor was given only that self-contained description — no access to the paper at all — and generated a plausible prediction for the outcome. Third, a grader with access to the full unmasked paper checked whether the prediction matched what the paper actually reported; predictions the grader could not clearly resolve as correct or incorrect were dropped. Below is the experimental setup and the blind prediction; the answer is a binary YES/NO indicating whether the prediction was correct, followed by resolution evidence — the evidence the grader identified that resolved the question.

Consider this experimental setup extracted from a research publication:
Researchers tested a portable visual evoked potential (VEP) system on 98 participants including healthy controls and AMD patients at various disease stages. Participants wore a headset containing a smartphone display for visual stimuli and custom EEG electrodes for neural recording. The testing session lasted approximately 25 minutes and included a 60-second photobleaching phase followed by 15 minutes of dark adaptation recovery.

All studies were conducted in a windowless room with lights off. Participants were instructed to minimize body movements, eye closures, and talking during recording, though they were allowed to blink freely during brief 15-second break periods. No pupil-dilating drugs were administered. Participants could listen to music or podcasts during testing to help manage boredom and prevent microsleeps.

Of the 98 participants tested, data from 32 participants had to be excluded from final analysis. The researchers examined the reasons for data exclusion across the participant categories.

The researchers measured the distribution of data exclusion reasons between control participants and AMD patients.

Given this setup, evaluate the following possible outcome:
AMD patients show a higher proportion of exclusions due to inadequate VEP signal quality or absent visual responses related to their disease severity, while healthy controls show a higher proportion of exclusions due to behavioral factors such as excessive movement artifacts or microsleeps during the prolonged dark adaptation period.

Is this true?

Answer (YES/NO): NO